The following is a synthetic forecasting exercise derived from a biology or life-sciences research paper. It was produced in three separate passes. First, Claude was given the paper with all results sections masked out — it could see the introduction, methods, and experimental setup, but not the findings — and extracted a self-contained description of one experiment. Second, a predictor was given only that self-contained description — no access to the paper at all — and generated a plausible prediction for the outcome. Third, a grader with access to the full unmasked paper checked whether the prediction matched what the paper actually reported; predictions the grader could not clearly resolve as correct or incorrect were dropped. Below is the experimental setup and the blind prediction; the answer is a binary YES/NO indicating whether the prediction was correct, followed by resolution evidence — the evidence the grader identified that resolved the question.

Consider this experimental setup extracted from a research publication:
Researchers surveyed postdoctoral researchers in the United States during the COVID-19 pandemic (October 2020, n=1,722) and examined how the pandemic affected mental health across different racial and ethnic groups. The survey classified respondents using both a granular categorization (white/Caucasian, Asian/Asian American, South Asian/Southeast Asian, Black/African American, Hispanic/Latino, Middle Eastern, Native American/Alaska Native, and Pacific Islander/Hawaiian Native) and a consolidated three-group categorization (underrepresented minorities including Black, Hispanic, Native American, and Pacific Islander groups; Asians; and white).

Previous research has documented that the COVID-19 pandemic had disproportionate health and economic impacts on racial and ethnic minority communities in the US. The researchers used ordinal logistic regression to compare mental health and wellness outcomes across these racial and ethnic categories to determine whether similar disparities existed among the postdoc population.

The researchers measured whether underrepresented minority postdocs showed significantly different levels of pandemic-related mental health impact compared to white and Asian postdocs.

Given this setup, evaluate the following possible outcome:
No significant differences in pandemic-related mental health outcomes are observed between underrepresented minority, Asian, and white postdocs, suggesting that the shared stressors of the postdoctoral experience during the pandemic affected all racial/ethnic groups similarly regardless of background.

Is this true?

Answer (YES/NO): NO